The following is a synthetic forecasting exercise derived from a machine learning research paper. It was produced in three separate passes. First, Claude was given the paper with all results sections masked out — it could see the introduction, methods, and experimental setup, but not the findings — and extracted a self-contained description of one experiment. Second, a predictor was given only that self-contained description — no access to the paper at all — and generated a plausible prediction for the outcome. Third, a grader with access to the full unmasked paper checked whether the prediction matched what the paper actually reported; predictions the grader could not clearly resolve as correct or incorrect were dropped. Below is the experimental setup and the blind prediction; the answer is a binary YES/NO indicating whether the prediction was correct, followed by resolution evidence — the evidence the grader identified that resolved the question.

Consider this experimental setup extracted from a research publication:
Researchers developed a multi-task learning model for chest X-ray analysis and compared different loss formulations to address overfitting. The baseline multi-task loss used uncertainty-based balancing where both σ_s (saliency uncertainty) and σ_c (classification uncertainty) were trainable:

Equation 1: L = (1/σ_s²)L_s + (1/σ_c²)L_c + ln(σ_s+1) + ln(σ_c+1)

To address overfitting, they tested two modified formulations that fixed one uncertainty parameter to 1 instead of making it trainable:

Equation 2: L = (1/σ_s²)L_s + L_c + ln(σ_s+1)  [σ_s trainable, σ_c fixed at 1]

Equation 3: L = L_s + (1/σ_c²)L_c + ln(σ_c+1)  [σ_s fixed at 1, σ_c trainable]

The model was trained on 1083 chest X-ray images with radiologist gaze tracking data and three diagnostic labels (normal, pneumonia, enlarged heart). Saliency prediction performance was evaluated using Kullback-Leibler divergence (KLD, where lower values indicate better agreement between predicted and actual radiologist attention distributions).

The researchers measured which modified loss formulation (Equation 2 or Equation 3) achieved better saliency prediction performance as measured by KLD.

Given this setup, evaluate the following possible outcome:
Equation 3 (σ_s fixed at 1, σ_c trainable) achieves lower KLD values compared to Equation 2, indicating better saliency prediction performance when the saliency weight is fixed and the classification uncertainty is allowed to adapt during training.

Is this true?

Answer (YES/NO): YES